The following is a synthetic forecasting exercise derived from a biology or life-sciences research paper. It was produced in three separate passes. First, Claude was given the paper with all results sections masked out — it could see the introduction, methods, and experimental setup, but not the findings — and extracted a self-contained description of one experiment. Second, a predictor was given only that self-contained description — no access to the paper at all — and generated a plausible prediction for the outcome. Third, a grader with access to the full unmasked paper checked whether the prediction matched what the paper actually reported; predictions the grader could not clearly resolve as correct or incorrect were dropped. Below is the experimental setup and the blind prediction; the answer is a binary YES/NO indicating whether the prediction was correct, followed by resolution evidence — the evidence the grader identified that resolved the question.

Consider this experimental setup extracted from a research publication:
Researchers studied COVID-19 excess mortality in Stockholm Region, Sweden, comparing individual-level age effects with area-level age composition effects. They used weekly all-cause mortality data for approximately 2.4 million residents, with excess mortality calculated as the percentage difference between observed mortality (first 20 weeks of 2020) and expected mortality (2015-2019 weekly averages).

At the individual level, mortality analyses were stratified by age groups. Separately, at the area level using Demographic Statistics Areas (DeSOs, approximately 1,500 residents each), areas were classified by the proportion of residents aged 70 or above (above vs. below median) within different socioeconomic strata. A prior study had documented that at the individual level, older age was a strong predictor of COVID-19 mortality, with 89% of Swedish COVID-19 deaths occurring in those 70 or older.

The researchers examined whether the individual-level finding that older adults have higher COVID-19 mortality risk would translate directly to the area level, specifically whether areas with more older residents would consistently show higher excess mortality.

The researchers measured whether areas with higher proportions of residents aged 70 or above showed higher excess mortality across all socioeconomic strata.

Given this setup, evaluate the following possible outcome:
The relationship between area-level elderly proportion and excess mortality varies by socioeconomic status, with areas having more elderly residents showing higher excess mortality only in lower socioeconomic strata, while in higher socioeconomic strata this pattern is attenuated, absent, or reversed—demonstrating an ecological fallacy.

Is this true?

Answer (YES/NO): NO